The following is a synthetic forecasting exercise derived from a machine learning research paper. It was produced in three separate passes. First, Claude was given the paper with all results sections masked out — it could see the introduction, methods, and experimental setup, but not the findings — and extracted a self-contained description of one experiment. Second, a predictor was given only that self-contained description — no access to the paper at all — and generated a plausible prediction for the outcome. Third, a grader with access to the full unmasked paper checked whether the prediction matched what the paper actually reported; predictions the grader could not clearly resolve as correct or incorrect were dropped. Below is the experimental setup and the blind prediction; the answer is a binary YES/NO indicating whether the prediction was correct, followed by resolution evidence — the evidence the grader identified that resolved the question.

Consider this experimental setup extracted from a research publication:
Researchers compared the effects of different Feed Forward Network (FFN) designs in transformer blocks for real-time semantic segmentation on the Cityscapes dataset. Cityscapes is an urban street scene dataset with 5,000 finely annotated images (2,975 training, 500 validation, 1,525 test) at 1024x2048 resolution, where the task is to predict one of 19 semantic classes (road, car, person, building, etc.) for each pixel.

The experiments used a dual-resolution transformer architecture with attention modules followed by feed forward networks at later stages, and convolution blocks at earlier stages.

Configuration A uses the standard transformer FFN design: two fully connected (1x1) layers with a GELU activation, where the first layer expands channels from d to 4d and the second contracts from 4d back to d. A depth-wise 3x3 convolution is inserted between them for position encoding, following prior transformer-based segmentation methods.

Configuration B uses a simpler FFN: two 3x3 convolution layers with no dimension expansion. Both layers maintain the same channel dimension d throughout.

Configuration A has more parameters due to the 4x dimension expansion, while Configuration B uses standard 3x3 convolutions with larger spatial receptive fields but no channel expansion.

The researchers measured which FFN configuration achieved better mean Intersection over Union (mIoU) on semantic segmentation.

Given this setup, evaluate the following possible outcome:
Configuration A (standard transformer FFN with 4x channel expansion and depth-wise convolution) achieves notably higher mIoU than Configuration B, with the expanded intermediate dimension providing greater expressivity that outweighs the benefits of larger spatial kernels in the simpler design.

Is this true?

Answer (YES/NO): NO